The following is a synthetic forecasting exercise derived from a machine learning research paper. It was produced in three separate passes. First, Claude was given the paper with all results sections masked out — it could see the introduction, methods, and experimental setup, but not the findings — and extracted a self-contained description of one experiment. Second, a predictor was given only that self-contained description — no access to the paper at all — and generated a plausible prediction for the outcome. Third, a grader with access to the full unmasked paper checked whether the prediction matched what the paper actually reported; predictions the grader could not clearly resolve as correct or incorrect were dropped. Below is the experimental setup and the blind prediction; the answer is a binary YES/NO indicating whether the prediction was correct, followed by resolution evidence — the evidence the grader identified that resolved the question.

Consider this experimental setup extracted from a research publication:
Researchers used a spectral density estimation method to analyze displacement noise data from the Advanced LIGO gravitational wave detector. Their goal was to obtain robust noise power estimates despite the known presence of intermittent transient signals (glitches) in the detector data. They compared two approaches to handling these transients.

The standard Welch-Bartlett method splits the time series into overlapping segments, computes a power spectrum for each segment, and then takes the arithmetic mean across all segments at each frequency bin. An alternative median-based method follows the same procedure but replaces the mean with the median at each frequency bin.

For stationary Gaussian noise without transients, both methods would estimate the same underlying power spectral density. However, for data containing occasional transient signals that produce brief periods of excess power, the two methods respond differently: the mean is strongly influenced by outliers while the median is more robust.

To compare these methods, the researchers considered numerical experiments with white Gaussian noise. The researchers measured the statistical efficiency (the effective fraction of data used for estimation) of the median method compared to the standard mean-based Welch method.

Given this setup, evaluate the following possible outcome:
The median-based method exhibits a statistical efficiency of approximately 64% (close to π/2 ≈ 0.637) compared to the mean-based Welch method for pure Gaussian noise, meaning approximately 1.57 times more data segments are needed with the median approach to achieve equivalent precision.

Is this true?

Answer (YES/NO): NO